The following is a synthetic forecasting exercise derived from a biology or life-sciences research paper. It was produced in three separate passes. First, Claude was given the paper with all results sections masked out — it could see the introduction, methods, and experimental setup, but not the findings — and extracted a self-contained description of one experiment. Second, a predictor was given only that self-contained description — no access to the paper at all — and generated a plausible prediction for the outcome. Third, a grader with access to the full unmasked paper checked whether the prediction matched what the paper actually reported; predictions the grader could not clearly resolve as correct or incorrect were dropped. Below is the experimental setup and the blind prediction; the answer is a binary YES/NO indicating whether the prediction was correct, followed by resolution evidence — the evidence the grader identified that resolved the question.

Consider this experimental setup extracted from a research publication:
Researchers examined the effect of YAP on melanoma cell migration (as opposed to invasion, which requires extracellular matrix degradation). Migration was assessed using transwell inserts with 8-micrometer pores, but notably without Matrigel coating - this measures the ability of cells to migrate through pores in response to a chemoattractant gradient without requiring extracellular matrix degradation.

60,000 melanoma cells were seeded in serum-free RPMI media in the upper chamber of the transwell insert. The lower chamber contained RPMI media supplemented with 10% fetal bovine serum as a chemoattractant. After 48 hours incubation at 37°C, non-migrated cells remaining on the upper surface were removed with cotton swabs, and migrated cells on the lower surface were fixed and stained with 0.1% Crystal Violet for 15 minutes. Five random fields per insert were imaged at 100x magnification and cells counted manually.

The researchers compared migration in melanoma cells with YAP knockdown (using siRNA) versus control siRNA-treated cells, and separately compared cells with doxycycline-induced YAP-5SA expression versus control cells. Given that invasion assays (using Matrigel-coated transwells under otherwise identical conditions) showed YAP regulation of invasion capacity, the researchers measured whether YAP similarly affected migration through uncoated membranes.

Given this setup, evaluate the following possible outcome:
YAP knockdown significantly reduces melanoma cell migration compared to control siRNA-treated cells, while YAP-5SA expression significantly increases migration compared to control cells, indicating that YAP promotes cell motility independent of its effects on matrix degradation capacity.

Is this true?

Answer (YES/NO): YES